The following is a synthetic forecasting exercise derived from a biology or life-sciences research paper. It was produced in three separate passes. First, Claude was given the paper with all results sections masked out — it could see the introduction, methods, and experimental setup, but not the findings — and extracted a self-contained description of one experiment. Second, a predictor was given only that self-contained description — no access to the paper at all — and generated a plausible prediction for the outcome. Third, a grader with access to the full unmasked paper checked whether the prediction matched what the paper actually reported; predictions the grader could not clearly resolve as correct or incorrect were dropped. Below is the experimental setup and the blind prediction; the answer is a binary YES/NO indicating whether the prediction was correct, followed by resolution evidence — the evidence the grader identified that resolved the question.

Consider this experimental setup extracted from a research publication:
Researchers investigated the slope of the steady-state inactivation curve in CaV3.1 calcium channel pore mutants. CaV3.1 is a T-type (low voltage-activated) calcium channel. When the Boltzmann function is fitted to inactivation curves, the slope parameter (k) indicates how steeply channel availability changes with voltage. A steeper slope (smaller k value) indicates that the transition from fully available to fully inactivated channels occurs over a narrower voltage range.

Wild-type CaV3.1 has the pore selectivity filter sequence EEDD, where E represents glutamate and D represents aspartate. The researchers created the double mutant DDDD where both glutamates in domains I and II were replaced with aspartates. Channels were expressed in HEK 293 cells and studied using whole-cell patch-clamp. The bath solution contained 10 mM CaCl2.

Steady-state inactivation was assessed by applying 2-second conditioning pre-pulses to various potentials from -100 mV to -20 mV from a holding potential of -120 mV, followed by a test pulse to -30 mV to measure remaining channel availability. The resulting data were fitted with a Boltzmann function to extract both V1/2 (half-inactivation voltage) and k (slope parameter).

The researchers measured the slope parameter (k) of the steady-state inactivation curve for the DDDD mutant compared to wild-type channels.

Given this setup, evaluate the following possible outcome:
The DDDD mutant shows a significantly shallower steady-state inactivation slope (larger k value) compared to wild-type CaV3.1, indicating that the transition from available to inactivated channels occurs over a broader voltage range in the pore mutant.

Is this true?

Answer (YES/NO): NO